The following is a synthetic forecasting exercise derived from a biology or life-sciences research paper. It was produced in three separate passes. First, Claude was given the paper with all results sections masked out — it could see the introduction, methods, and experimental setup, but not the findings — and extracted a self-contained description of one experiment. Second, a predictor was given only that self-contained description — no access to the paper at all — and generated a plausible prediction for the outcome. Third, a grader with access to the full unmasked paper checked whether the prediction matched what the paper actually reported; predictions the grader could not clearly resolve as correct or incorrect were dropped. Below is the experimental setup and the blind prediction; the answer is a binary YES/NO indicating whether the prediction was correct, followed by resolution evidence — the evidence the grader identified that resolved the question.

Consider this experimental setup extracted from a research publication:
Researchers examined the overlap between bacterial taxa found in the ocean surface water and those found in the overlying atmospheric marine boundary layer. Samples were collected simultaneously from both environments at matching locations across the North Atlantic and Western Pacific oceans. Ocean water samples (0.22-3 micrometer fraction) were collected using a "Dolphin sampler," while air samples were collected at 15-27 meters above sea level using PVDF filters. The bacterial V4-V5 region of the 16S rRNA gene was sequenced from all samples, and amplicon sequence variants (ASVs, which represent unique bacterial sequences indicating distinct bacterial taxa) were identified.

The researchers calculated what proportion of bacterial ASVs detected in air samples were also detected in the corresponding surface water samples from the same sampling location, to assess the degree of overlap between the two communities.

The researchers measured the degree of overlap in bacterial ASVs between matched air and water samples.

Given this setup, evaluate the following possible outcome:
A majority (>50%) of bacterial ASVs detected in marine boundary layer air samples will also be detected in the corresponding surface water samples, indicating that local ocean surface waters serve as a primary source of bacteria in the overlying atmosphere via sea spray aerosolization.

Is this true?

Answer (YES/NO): NO